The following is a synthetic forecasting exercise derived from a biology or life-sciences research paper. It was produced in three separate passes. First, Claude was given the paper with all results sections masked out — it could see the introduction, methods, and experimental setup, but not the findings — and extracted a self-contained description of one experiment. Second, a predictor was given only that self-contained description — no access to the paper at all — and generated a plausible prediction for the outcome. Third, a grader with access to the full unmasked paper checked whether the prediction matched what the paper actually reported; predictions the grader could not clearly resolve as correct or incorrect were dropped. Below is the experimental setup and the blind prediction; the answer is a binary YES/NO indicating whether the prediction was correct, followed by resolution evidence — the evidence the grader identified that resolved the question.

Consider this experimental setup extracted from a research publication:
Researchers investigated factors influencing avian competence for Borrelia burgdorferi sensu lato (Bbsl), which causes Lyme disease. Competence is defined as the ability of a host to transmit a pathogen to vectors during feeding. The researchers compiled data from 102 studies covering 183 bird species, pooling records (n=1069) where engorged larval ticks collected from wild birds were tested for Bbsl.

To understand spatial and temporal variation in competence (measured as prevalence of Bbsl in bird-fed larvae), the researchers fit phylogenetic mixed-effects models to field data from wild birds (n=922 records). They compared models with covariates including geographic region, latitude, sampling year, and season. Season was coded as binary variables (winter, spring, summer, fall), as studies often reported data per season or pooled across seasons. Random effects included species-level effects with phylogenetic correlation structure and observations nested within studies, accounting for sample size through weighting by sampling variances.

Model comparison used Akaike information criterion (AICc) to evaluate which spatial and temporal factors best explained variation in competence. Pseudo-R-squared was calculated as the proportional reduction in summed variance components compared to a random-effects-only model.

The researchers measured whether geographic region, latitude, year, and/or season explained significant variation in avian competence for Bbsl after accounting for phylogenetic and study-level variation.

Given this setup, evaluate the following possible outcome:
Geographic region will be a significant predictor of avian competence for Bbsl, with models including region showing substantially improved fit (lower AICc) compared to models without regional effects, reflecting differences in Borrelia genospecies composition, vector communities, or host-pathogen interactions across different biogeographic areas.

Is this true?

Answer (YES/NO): NO